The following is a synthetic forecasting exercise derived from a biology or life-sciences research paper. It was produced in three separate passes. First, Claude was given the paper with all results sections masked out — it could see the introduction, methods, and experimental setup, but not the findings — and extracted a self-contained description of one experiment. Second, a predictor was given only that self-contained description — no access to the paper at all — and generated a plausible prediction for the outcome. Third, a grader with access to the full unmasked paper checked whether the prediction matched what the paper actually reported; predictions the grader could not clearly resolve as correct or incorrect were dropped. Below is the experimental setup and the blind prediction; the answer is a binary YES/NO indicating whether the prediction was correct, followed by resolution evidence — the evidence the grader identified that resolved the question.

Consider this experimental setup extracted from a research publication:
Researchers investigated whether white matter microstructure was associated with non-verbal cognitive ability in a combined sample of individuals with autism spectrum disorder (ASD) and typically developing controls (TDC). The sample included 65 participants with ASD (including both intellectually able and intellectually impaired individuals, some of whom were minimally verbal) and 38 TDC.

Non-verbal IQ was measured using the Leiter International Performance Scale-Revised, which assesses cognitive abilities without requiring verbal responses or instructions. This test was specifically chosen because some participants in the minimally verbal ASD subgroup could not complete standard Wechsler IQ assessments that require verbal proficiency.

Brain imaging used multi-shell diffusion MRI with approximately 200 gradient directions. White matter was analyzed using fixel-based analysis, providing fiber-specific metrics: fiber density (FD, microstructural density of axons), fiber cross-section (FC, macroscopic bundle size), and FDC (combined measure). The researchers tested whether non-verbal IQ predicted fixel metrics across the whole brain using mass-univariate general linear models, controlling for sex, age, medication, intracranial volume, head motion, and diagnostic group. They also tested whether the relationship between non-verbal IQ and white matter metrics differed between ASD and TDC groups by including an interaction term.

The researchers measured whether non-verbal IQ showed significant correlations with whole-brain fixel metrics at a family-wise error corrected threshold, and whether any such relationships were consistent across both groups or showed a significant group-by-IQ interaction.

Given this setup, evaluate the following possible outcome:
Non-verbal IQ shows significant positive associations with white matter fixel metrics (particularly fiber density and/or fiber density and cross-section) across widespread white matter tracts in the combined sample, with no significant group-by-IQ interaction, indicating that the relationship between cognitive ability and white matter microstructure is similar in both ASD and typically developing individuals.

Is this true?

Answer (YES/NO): NO